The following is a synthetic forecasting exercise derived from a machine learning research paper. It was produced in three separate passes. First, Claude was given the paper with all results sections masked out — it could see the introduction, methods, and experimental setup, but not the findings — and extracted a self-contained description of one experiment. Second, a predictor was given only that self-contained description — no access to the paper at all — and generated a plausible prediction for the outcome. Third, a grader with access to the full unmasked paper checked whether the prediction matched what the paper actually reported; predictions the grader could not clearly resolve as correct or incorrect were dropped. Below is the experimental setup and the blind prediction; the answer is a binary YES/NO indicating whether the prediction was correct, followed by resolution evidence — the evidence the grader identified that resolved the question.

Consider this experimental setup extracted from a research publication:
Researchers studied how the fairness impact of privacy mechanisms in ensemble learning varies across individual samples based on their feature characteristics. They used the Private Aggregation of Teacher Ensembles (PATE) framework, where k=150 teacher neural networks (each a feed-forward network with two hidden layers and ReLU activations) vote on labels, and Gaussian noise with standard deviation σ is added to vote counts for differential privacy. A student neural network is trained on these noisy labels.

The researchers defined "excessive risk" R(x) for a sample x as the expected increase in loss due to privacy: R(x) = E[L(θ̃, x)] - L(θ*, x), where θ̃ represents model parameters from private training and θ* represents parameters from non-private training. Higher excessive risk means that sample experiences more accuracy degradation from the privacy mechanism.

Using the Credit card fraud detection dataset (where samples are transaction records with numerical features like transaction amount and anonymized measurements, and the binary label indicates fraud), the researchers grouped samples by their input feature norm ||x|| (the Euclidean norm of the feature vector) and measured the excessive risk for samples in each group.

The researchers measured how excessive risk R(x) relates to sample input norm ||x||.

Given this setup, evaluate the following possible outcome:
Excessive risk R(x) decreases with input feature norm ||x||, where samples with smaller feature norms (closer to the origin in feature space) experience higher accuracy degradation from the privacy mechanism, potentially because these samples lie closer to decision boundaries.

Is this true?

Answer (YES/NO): NO